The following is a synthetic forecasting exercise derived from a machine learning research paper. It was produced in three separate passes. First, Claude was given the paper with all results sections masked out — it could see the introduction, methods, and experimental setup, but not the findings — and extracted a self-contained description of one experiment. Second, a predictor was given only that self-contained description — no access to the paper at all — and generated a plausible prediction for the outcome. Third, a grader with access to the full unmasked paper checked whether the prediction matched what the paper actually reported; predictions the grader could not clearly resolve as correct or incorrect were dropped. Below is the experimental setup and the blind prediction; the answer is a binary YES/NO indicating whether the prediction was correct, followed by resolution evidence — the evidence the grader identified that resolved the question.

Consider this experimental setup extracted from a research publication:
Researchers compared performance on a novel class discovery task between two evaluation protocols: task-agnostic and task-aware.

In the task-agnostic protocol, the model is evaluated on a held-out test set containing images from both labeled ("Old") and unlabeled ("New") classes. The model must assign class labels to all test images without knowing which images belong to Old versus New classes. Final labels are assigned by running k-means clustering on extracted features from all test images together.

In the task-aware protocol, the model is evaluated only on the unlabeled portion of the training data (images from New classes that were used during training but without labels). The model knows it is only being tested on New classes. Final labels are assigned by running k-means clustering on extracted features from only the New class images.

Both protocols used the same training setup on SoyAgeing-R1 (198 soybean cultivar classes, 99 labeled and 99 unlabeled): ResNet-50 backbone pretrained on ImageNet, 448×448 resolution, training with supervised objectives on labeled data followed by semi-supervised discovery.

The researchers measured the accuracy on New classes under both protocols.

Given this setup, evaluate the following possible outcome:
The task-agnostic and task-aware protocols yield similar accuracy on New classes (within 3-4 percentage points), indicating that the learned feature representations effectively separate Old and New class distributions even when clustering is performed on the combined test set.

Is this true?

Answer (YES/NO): NO